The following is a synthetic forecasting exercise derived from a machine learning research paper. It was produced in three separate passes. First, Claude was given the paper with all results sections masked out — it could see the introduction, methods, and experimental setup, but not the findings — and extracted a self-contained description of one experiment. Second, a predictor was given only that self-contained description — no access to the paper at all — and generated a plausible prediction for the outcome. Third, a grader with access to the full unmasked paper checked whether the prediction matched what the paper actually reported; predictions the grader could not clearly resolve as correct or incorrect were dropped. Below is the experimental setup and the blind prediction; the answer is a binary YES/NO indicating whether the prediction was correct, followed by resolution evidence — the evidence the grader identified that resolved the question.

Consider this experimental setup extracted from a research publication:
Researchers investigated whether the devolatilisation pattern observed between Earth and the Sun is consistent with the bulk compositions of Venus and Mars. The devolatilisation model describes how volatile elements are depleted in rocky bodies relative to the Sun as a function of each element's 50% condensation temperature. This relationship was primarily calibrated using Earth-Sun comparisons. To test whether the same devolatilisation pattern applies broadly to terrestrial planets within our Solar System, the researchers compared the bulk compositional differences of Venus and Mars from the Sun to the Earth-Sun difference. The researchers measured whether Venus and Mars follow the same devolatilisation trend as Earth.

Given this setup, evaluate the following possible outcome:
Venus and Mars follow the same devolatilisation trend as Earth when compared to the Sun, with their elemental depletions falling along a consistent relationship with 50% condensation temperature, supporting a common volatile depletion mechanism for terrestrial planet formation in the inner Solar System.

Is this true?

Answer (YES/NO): YES